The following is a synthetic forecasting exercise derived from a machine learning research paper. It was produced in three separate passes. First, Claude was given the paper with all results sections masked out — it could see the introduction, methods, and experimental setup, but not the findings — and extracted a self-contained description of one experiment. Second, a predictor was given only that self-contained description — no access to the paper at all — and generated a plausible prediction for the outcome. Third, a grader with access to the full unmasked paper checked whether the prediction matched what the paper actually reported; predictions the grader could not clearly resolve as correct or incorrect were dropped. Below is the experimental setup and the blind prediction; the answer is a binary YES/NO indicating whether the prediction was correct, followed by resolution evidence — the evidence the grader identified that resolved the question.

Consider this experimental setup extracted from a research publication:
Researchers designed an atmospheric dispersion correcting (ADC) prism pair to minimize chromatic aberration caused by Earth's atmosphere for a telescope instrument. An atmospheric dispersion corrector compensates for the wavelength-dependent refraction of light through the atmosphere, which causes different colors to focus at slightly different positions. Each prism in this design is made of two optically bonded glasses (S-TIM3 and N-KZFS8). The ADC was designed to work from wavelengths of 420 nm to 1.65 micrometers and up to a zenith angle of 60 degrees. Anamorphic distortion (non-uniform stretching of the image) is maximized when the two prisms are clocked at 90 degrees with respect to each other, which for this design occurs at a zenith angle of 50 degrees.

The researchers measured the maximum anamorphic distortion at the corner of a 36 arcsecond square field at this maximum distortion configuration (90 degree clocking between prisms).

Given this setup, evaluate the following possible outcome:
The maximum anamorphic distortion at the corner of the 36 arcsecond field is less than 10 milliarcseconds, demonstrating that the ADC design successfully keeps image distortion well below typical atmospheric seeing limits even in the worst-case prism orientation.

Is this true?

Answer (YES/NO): NO